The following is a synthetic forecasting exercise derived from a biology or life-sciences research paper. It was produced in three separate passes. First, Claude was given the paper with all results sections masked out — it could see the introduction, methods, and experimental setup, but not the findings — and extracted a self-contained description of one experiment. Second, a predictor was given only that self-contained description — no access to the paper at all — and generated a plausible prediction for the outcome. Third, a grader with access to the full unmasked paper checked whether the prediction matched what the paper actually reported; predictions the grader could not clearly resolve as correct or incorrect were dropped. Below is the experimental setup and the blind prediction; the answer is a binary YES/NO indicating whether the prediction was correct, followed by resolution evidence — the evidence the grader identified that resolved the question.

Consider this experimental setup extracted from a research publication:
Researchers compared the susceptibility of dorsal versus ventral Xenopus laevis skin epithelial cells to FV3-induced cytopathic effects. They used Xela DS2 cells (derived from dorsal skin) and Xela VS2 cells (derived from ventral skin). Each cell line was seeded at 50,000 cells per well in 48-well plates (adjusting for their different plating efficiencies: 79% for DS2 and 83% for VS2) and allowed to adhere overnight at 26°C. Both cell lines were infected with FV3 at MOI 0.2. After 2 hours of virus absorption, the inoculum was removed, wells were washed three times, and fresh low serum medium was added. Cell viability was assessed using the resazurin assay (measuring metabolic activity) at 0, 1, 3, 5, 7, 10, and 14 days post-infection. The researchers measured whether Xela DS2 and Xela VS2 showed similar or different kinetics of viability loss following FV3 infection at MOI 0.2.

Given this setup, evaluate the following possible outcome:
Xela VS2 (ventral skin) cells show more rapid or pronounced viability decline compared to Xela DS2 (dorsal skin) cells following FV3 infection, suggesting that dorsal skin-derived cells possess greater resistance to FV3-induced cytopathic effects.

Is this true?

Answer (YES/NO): NO